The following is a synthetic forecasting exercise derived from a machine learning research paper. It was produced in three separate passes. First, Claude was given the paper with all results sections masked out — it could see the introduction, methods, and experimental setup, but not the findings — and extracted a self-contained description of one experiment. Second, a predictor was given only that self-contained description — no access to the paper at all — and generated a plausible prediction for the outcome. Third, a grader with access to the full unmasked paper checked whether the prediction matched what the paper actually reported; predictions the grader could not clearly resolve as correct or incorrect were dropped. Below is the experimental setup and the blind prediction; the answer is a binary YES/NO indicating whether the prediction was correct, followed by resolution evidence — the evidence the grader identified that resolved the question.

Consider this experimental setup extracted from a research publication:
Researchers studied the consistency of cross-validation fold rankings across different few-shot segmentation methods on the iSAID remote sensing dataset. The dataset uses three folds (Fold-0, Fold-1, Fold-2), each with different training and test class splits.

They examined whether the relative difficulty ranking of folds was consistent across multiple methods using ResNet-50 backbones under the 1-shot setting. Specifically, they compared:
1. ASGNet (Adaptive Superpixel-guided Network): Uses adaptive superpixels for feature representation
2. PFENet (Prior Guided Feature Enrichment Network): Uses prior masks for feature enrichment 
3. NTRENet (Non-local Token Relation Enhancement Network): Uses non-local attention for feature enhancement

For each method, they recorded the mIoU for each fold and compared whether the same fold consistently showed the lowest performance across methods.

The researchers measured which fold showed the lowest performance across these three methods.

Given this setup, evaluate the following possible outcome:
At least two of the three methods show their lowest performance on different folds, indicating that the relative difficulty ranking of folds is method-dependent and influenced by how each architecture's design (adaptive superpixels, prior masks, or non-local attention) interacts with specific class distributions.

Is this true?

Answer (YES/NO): NO